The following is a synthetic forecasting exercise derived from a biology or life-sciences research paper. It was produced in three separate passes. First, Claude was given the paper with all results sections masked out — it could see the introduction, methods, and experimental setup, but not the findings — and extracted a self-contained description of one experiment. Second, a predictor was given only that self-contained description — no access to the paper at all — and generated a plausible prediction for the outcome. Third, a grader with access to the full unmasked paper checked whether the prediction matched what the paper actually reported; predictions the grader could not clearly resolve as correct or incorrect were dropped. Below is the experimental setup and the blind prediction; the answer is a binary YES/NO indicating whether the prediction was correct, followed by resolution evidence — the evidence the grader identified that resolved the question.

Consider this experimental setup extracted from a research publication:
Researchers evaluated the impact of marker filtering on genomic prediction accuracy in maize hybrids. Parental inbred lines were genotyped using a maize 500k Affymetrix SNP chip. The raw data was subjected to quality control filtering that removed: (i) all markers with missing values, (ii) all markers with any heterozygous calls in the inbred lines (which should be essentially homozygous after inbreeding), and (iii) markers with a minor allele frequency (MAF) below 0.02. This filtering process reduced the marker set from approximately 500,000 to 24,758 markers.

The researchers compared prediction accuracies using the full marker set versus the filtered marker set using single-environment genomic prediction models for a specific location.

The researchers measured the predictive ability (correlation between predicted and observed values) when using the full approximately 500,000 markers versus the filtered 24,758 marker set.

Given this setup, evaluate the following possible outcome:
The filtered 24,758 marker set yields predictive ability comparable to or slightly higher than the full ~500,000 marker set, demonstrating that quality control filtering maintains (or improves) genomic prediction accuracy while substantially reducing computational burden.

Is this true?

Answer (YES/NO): YES